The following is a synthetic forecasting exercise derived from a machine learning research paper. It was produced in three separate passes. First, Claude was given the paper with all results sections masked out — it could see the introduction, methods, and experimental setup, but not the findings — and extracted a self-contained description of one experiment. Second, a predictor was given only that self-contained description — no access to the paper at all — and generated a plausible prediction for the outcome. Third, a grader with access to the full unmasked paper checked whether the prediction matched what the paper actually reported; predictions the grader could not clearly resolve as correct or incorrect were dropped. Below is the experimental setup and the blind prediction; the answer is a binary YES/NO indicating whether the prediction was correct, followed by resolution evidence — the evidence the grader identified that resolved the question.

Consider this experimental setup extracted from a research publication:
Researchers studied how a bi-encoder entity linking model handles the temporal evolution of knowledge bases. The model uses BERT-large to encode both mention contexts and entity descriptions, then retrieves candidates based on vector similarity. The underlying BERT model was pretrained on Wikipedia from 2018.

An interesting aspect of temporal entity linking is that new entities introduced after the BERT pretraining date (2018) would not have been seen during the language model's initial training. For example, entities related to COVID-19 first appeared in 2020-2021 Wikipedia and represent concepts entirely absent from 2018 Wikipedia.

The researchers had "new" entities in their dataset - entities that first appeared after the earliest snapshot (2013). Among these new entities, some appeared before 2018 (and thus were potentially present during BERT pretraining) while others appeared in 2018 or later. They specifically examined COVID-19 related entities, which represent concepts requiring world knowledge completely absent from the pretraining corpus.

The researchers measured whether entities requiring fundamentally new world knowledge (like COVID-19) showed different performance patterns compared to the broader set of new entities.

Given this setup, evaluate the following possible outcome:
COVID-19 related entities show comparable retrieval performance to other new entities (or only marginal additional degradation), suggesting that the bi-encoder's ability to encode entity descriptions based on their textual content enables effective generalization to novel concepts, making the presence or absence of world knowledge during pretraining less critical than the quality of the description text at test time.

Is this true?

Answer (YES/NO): NO